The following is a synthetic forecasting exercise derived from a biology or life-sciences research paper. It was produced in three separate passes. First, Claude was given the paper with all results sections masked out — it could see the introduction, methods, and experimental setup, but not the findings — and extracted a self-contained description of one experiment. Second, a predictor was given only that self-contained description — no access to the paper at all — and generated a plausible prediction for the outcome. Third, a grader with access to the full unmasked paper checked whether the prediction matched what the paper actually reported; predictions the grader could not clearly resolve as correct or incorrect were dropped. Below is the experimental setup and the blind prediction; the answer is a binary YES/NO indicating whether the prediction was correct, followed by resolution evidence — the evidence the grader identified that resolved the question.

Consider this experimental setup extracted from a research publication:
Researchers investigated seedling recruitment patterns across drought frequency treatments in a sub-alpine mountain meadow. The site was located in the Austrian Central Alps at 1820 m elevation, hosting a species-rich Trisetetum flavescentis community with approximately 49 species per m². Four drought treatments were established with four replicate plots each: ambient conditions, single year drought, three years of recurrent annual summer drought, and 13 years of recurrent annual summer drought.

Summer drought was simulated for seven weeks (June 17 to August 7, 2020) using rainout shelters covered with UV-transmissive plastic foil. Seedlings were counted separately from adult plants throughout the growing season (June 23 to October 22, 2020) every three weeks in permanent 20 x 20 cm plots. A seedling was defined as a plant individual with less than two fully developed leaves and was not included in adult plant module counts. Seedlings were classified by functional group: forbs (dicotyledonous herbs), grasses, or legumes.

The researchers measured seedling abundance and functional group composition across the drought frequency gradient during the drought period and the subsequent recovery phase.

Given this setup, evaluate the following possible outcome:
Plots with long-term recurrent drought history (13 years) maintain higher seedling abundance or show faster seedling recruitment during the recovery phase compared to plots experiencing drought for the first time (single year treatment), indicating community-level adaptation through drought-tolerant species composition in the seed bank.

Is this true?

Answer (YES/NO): NO